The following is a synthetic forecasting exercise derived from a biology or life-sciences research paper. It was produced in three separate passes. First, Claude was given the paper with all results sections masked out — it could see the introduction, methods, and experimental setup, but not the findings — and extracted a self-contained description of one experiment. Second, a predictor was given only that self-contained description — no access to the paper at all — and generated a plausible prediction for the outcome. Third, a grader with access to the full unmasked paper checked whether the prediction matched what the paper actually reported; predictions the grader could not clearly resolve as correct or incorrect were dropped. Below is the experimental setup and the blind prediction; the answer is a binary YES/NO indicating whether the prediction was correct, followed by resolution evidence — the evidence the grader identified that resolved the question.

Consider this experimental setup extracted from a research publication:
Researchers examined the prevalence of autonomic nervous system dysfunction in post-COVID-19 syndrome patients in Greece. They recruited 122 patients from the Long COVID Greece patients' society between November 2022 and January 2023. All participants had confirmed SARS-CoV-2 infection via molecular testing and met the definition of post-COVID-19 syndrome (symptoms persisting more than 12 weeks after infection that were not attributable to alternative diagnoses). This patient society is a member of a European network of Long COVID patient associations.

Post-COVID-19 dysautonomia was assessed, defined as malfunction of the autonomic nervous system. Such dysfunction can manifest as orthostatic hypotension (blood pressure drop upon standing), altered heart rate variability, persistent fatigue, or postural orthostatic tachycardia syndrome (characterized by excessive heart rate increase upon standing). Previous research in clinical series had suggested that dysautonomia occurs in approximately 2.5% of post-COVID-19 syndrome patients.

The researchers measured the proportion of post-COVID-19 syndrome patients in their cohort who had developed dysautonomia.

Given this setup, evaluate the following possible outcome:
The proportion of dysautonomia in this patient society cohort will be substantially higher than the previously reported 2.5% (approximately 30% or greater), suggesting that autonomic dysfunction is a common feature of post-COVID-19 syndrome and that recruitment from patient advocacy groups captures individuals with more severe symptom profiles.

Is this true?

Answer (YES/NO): NO